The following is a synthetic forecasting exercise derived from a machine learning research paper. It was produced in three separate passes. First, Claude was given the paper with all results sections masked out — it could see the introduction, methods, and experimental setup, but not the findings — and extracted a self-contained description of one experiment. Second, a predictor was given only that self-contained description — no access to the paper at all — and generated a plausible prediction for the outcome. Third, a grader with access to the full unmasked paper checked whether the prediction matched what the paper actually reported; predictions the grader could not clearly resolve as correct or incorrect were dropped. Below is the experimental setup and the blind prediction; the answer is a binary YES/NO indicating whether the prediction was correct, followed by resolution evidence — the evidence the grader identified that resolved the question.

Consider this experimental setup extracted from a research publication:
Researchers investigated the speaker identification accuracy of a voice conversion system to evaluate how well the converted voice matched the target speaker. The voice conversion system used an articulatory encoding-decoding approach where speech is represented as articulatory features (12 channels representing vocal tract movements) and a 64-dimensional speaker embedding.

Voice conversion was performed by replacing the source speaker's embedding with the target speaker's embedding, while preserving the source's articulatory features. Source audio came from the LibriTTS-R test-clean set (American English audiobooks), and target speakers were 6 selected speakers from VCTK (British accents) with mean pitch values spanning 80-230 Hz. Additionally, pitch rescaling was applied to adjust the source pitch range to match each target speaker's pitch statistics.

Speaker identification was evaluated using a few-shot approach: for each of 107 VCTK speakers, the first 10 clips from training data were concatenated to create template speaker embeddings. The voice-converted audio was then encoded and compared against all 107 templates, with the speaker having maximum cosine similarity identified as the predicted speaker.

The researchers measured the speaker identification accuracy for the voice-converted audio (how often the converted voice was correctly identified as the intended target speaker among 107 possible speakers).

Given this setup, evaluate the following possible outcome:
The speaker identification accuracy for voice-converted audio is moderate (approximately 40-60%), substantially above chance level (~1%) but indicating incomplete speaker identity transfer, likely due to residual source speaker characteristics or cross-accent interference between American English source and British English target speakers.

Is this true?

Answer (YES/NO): NO